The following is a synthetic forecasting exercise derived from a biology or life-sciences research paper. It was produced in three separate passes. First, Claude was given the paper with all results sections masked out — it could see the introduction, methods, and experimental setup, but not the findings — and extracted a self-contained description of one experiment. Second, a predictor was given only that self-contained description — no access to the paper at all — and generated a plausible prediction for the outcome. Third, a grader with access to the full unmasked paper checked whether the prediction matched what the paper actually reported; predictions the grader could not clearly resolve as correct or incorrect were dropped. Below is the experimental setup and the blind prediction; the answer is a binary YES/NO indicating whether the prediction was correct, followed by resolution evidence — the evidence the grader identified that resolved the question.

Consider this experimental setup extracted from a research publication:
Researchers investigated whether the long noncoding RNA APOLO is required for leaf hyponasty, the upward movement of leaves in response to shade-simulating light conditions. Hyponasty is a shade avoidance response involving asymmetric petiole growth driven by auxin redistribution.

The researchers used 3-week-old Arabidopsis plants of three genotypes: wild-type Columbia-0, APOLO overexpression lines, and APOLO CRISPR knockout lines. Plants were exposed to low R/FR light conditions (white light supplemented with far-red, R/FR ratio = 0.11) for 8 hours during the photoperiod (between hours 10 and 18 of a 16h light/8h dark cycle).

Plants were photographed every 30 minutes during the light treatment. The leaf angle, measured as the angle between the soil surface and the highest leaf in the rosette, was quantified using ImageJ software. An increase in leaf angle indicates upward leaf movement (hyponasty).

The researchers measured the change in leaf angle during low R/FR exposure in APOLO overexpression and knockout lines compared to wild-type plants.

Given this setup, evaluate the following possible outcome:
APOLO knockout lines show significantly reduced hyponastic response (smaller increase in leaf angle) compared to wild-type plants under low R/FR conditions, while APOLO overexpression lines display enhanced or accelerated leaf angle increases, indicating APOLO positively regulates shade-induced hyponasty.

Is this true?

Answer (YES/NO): NO